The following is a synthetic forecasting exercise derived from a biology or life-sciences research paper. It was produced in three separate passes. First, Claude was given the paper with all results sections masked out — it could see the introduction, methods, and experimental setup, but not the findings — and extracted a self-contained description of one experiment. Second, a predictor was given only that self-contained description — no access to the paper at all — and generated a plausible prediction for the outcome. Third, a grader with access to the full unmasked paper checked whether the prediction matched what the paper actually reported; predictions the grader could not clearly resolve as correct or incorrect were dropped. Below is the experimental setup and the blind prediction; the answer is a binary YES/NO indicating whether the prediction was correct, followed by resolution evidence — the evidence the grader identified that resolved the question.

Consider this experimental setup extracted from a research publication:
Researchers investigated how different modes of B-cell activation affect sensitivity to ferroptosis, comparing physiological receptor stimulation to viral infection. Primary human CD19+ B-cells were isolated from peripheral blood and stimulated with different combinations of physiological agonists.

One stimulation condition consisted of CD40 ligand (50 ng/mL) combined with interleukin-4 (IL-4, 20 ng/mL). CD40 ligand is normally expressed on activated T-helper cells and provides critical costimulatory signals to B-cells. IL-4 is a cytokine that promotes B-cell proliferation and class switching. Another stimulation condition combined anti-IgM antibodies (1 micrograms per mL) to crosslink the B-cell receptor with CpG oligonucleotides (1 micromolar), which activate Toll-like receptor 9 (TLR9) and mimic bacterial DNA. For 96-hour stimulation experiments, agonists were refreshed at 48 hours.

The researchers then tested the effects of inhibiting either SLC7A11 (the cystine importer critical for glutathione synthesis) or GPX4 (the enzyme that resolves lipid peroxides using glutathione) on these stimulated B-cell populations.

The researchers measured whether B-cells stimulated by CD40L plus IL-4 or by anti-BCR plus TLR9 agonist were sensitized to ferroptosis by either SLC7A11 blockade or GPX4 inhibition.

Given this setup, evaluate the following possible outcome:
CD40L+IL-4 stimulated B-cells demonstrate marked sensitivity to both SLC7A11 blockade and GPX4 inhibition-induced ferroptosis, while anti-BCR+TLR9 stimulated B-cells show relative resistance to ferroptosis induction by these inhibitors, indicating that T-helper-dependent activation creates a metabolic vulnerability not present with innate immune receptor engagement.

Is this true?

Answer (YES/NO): NO